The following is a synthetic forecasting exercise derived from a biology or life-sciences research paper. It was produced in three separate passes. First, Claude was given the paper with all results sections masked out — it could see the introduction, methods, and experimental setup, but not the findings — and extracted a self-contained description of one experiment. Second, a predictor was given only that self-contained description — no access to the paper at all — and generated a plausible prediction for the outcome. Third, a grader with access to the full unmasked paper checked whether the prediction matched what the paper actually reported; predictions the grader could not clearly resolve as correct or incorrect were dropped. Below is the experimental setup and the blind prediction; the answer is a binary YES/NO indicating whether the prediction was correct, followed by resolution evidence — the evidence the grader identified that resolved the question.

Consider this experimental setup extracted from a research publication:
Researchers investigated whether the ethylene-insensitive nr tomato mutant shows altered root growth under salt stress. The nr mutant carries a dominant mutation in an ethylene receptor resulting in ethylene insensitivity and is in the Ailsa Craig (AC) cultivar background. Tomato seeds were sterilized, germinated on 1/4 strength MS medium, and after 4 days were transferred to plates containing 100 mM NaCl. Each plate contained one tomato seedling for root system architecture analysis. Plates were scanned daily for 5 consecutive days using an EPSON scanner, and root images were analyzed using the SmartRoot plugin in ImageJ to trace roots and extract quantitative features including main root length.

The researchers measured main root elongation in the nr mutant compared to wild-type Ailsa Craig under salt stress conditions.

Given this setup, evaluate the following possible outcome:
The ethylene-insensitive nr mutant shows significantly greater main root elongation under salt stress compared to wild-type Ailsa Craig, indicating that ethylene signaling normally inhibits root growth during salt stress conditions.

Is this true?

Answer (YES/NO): YES